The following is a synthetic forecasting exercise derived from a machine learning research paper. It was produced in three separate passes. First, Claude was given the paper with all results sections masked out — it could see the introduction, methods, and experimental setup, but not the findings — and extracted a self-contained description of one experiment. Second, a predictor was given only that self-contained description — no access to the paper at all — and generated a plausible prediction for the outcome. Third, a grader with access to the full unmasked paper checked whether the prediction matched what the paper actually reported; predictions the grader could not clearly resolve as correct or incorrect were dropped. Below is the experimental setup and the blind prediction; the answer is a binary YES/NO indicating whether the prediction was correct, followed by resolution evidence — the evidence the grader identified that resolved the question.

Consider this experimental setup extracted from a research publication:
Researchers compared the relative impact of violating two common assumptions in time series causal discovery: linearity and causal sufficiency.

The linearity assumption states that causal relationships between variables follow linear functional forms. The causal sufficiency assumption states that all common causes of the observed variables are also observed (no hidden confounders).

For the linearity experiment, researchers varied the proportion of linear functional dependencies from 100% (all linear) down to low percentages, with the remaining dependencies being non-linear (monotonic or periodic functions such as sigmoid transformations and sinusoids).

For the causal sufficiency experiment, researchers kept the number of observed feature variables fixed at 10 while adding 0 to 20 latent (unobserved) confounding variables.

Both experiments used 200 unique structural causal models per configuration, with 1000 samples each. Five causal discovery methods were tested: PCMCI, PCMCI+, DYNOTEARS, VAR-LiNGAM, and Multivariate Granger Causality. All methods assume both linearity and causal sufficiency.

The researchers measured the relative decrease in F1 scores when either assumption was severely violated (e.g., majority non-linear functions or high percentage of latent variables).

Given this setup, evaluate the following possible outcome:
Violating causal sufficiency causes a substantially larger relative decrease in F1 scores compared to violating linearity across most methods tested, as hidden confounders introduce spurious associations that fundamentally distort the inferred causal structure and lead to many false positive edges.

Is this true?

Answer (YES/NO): NO